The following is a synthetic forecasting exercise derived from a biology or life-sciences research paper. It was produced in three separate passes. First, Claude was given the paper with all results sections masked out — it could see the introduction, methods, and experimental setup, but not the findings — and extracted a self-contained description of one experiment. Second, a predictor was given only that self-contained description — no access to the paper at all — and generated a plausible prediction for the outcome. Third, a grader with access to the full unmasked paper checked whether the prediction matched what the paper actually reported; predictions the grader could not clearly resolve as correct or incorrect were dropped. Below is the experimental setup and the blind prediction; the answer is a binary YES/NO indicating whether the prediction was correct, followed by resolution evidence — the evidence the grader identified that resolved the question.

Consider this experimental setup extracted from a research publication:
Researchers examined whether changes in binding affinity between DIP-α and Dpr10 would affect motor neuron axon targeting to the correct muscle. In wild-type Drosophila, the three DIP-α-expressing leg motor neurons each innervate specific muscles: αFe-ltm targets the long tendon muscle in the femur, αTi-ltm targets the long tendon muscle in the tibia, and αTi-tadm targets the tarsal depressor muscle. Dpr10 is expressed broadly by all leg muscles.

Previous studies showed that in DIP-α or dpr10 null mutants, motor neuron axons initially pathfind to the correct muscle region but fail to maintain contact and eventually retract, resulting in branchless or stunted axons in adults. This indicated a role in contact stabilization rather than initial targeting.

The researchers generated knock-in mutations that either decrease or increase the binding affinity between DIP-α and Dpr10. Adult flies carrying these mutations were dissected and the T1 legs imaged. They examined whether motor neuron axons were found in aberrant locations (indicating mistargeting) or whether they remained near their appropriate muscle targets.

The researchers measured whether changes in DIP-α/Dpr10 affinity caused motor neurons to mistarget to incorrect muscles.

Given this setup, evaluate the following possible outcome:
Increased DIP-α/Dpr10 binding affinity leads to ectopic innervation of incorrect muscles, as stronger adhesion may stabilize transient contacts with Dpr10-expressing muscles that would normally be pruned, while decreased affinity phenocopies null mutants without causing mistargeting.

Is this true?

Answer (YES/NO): NO